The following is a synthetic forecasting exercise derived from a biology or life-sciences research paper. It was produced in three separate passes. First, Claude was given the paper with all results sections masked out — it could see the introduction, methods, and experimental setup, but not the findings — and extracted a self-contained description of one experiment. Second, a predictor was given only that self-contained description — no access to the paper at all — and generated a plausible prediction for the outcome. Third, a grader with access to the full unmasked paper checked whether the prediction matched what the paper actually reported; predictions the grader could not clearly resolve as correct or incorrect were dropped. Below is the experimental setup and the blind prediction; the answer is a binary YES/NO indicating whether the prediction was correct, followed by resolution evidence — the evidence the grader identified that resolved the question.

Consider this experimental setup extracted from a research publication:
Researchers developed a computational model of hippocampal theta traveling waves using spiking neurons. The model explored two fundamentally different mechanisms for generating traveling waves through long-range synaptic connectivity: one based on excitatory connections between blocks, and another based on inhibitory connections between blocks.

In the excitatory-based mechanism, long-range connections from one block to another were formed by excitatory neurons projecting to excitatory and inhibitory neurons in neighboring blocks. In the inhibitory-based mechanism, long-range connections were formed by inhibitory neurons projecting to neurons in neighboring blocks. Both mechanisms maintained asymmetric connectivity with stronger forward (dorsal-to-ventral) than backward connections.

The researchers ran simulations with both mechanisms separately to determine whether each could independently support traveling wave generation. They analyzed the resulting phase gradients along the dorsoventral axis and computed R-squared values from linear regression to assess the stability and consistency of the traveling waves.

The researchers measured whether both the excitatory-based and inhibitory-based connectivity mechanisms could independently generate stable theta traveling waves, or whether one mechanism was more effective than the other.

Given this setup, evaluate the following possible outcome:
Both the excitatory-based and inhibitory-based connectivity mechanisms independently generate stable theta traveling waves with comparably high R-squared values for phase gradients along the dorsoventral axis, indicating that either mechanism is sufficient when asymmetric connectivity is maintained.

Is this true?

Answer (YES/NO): NO